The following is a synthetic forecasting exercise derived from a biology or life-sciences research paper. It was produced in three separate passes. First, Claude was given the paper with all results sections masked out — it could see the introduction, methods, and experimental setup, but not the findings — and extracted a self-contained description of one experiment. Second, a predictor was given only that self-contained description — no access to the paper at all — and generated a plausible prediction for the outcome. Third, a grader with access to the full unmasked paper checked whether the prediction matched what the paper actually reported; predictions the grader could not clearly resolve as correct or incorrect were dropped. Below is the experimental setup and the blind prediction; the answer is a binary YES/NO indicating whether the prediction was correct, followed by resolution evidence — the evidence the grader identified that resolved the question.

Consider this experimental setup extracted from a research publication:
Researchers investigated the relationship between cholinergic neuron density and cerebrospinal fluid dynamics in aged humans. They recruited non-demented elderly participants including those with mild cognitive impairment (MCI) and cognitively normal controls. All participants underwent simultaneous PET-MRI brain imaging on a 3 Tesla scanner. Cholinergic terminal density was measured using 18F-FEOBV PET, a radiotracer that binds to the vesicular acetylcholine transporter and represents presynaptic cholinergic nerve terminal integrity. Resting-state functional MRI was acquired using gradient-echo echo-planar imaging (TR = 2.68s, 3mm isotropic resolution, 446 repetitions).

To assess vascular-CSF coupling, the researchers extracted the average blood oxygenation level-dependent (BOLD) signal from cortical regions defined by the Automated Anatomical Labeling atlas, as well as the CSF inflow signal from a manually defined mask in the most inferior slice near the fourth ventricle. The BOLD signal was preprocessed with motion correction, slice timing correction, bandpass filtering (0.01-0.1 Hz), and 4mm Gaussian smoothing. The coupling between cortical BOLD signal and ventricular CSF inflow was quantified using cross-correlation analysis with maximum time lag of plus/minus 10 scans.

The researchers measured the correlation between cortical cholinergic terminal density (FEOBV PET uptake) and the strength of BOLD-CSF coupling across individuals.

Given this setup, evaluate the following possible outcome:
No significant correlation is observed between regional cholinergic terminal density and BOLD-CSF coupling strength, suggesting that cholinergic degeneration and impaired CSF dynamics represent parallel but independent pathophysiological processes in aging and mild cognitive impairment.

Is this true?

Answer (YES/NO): NO